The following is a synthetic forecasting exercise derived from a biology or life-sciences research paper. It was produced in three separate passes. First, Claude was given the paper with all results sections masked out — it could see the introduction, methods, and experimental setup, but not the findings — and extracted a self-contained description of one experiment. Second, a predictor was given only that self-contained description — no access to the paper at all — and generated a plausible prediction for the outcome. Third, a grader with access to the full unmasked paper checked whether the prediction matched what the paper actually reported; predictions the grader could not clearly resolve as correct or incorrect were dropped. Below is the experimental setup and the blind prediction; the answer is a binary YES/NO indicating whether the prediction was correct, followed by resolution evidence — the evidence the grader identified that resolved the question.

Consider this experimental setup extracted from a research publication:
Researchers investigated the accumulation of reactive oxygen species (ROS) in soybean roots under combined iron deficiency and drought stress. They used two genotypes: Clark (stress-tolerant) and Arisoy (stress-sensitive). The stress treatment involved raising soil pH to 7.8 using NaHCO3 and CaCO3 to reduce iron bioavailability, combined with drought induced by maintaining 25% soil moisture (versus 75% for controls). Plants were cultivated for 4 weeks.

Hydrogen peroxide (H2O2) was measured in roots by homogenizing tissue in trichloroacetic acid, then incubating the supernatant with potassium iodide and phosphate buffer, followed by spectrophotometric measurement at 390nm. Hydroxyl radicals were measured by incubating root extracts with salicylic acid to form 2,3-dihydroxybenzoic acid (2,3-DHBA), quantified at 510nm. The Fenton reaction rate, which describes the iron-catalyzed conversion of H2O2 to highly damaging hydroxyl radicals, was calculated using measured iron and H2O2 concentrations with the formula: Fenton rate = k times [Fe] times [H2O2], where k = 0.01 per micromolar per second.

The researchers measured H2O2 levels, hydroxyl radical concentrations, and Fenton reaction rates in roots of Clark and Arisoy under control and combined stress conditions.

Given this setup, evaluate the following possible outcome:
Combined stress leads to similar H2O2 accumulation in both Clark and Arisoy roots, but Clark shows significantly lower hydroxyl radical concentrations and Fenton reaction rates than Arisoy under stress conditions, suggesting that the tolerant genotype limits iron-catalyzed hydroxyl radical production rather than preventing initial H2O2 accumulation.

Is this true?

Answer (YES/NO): NO